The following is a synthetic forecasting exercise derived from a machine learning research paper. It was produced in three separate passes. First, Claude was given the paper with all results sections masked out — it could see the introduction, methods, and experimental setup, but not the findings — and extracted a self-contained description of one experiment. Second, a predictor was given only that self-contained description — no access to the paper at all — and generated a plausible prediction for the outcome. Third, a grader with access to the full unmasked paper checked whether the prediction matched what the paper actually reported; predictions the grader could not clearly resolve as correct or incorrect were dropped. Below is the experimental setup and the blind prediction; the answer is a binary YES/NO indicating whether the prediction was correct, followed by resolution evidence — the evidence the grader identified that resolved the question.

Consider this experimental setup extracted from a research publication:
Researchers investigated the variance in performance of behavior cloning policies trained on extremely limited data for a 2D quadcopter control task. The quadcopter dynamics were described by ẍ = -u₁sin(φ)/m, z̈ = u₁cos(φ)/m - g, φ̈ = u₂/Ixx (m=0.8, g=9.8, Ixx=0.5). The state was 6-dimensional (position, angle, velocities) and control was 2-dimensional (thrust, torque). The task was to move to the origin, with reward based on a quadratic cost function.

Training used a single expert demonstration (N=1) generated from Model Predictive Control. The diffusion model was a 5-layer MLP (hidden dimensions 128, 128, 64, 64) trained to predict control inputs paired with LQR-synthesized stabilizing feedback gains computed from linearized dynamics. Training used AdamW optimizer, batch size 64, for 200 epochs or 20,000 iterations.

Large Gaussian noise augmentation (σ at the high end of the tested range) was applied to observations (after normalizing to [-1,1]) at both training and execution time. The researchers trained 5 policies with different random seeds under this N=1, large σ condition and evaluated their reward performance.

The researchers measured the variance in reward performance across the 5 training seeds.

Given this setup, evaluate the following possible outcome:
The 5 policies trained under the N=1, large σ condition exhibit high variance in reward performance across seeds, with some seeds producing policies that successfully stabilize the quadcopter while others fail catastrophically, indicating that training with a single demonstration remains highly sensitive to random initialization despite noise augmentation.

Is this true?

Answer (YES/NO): NO